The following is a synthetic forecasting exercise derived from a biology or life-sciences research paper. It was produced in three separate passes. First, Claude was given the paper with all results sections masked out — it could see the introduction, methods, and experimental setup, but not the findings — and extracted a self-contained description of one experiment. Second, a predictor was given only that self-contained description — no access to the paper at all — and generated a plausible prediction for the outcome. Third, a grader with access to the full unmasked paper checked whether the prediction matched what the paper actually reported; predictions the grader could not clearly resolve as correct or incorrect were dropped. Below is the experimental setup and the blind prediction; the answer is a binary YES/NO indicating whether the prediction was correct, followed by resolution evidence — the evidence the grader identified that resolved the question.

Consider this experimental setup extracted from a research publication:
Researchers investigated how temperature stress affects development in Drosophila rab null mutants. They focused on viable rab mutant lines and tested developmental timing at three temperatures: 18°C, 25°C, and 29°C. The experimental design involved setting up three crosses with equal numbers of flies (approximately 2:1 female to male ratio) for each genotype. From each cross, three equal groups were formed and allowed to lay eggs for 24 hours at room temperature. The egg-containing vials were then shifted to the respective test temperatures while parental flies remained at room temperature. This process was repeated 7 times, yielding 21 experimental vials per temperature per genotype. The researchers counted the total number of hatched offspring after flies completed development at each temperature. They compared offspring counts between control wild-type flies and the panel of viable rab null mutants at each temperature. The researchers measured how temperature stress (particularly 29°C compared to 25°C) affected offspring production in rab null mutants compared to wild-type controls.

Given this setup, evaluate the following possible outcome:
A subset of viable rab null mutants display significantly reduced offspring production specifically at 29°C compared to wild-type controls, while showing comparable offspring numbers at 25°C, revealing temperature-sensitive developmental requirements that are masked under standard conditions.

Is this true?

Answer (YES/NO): YES